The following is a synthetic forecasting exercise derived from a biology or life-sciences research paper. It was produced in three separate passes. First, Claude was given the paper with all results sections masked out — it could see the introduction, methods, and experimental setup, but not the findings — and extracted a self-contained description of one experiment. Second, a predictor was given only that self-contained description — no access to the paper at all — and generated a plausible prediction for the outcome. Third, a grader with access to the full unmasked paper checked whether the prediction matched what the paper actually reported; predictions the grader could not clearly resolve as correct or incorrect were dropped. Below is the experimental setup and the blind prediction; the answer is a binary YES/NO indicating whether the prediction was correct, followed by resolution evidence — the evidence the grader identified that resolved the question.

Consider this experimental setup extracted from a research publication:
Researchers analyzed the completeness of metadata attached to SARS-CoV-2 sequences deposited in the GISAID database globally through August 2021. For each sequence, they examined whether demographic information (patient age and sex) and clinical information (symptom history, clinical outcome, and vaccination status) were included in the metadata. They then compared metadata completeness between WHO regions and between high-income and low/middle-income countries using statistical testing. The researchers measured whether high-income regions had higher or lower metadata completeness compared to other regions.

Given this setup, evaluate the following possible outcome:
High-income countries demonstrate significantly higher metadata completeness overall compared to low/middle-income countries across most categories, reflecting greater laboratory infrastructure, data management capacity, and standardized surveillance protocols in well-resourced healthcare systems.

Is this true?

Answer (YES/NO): NO